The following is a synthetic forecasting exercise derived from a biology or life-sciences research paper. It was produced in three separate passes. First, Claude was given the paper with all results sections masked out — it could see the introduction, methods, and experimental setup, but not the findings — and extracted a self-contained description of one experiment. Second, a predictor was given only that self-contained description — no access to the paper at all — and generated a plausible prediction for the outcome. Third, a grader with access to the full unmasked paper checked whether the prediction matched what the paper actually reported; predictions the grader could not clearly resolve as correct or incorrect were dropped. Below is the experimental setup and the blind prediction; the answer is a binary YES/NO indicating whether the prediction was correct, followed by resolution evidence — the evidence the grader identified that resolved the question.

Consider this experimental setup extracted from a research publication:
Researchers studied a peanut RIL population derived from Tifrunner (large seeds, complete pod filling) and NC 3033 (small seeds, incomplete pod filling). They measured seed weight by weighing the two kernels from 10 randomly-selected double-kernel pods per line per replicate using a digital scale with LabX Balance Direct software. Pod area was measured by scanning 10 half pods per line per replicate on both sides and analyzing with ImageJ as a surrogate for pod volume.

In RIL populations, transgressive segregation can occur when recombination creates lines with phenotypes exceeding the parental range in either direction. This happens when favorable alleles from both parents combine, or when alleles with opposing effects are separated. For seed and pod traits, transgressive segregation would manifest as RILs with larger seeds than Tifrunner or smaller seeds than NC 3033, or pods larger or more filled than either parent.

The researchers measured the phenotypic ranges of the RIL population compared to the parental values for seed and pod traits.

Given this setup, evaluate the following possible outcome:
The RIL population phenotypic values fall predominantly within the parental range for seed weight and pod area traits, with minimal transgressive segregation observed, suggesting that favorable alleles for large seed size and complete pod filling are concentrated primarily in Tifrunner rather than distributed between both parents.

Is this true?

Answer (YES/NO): NO